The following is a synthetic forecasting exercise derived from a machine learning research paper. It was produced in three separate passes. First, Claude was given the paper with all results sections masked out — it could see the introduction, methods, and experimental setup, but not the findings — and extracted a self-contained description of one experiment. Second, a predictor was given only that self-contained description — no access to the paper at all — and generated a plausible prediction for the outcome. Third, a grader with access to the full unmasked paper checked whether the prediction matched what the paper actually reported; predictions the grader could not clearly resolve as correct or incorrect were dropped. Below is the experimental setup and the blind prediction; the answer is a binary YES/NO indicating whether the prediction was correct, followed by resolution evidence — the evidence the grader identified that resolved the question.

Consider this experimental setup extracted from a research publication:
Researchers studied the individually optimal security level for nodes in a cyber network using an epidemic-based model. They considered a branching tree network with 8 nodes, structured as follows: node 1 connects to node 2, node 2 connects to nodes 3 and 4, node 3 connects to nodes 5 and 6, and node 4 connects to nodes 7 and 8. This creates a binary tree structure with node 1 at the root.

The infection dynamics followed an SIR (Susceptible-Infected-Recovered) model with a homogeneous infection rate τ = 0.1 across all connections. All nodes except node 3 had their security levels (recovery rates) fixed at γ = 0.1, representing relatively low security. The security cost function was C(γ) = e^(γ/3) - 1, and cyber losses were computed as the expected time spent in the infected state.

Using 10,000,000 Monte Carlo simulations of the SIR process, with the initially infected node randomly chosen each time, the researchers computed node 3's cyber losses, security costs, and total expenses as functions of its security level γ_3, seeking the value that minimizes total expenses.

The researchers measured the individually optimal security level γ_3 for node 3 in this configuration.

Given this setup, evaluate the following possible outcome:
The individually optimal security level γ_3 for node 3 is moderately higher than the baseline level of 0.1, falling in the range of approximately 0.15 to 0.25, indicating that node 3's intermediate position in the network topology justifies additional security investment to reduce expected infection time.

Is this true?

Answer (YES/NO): NO